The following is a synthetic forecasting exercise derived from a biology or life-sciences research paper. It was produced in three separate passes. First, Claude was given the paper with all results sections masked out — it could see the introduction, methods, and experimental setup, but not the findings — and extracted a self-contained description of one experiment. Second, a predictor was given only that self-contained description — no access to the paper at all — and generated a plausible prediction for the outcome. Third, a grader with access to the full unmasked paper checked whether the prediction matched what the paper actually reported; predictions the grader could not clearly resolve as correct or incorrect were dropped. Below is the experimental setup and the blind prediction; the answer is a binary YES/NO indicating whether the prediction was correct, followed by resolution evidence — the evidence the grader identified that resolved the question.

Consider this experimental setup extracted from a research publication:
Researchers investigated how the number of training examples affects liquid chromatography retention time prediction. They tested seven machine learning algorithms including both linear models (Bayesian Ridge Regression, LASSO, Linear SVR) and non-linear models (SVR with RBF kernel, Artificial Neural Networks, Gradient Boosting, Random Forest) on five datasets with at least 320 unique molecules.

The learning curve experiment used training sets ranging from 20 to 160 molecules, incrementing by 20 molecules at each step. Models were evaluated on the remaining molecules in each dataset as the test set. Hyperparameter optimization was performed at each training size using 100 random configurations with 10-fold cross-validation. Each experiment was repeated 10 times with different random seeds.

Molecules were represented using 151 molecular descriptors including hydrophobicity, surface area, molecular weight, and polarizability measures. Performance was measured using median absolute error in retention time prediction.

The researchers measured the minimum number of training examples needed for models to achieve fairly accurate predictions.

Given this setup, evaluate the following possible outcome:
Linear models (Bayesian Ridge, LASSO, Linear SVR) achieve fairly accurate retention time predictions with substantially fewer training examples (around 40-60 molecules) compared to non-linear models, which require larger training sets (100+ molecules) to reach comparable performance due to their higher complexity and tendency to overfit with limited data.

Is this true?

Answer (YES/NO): NO